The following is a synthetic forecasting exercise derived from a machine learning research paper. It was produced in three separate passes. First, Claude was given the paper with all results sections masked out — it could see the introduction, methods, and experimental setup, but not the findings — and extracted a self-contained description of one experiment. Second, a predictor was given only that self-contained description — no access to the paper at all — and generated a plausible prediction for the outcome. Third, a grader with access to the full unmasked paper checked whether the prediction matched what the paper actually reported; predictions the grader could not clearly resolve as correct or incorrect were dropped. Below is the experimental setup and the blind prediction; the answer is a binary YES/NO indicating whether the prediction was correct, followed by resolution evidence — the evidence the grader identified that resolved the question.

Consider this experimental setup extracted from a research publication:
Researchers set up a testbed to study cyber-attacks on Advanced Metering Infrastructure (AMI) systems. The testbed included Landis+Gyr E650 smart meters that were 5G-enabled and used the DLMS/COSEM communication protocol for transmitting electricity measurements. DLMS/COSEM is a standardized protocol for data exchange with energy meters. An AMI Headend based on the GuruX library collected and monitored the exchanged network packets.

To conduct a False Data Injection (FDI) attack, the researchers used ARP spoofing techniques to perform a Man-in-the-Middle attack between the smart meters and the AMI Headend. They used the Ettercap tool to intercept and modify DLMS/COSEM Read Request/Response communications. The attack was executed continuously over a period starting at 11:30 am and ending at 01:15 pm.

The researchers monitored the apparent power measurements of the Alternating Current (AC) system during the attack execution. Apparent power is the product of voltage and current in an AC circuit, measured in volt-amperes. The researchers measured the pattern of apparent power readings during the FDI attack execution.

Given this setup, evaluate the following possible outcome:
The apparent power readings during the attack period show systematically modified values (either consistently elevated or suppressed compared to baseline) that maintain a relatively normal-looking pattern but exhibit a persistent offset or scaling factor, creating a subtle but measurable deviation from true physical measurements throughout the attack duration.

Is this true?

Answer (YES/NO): NO